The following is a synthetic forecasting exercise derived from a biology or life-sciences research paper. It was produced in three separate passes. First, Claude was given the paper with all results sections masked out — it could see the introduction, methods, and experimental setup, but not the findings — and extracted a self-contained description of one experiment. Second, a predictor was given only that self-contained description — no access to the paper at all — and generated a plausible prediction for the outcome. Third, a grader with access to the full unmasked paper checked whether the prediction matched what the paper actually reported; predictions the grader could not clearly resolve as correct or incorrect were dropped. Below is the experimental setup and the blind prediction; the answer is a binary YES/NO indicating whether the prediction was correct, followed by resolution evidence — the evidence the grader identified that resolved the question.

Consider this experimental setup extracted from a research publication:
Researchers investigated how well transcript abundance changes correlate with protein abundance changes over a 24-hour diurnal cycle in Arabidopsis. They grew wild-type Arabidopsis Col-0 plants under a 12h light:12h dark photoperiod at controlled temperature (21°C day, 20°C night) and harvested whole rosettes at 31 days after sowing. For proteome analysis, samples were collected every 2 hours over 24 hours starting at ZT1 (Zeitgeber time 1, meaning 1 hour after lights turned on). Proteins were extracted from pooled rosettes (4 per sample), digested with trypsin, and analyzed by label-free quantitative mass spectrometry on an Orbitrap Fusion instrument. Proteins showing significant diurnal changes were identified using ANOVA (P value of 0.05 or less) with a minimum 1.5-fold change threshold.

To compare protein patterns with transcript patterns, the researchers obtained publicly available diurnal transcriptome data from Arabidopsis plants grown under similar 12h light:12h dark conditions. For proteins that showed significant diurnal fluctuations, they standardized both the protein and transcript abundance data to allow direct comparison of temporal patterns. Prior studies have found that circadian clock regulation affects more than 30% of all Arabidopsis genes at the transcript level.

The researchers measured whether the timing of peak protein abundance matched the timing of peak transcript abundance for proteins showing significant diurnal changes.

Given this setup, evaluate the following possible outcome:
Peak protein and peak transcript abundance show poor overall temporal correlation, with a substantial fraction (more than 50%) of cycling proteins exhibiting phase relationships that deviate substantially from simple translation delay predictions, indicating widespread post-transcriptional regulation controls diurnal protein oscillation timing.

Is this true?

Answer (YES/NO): NO